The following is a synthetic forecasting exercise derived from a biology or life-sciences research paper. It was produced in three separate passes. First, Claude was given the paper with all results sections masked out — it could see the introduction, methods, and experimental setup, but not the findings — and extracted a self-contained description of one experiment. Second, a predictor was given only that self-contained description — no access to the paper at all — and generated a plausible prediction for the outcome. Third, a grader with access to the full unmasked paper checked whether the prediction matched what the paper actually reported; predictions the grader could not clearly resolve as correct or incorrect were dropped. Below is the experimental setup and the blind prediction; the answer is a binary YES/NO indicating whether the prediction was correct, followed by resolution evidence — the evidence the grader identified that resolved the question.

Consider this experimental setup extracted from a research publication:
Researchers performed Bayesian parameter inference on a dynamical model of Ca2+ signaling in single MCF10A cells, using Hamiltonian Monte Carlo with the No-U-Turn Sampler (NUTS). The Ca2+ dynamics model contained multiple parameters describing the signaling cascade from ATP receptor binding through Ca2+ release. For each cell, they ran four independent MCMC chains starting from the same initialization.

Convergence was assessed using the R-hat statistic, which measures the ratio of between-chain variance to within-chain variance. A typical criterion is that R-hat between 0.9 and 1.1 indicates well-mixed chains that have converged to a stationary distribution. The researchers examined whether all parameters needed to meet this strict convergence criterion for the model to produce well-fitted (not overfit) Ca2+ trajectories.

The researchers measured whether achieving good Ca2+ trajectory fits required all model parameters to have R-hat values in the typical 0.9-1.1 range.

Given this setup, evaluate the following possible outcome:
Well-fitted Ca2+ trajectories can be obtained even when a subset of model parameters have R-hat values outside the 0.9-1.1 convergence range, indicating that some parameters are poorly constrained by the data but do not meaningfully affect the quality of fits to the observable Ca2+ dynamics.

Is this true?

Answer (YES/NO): YES